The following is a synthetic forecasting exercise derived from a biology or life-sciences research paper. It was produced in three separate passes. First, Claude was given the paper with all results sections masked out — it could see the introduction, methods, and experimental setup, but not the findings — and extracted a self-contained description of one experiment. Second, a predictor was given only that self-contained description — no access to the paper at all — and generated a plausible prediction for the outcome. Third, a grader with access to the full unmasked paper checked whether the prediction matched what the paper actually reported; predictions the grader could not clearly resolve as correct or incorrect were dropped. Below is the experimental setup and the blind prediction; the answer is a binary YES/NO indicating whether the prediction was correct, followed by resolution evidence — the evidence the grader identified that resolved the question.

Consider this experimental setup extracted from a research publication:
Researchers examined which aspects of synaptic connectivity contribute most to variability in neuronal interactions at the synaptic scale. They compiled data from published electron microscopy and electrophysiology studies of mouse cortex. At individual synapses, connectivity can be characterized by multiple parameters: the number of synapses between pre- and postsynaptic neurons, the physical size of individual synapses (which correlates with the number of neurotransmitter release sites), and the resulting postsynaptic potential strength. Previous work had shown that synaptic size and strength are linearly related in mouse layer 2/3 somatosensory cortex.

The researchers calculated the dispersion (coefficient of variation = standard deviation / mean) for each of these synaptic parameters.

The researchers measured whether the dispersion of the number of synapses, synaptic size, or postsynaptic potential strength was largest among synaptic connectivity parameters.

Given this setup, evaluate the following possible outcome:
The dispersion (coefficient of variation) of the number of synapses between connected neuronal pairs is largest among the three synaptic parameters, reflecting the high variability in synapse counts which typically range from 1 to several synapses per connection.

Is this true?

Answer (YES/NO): NO